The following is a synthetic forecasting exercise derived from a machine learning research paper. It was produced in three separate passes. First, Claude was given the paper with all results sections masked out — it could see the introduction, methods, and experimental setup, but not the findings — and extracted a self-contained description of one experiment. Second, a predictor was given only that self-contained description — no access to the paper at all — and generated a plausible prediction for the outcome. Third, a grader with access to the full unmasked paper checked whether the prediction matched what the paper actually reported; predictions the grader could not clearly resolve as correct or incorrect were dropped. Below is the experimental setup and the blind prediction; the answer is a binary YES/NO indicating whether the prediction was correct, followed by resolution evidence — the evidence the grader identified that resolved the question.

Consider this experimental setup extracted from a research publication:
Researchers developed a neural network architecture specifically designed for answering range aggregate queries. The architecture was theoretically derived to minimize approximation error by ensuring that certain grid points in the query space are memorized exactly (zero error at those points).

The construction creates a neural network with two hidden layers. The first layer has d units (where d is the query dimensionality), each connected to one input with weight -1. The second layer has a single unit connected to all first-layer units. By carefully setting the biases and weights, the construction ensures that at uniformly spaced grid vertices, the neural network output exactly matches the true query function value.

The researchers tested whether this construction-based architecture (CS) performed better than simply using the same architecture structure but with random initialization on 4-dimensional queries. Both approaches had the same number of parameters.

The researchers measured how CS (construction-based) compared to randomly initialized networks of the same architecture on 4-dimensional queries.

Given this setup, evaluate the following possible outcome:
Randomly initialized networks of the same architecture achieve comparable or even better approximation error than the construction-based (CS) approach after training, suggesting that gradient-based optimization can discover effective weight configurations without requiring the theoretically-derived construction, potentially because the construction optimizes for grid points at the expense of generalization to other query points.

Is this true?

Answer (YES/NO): YES